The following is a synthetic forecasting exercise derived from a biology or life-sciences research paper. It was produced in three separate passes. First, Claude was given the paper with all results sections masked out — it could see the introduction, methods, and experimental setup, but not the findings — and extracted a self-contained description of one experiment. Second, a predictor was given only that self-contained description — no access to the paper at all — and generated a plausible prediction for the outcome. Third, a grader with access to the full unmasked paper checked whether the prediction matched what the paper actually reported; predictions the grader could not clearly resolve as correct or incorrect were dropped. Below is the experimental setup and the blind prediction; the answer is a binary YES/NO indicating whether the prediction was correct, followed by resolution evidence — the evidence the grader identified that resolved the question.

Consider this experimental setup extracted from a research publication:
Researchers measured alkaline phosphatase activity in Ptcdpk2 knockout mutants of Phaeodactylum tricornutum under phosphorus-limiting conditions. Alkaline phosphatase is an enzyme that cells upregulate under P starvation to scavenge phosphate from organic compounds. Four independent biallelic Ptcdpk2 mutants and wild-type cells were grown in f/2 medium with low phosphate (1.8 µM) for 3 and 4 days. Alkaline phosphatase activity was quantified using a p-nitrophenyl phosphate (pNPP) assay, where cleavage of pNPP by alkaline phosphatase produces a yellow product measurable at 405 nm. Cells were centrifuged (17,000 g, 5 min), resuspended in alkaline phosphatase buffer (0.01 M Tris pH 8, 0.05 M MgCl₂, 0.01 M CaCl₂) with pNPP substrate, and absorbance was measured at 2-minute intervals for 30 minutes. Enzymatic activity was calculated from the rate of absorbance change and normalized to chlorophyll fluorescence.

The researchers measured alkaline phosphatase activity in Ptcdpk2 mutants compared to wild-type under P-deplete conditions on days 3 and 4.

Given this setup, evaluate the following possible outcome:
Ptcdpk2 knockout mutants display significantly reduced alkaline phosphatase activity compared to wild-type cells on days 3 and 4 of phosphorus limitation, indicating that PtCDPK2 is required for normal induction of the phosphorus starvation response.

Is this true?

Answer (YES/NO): YES